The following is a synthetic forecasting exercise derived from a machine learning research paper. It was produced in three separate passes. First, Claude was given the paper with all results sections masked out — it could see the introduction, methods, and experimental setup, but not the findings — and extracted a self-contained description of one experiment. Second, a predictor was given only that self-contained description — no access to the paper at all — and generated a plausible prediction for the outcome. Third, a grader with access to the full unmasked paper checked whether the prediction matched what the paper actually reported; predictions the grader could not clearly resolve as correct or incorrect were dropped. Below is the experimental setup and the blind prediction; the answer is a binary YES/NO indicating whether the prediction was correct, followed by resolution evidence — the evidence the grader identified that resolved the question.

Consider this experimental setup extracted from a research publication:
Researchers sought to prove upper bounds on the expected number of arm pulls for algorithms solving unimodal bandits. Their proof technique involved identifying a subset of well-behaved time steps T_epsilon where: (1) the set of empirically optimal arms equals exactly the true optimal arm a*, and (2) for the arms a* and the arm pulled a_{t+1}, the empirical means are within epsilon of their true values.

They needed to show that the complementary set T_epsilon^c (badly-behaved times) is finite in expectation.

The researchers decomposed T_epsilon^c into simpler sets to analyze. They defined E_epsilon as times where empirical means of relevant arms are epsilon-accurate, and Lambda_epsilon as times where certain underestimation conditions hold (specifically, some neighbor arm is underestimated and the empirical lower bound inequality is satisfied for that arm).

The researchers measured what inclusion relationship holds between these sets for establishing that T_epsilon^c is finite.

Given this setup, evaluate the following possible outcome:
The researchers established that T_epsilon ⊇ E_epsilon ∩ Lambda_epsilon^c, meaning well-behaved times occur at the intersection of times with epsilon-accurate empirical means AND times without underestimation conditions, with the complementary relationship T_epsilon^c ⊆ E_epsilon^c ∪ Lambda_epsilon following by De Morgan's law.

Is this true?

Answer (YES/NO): NO